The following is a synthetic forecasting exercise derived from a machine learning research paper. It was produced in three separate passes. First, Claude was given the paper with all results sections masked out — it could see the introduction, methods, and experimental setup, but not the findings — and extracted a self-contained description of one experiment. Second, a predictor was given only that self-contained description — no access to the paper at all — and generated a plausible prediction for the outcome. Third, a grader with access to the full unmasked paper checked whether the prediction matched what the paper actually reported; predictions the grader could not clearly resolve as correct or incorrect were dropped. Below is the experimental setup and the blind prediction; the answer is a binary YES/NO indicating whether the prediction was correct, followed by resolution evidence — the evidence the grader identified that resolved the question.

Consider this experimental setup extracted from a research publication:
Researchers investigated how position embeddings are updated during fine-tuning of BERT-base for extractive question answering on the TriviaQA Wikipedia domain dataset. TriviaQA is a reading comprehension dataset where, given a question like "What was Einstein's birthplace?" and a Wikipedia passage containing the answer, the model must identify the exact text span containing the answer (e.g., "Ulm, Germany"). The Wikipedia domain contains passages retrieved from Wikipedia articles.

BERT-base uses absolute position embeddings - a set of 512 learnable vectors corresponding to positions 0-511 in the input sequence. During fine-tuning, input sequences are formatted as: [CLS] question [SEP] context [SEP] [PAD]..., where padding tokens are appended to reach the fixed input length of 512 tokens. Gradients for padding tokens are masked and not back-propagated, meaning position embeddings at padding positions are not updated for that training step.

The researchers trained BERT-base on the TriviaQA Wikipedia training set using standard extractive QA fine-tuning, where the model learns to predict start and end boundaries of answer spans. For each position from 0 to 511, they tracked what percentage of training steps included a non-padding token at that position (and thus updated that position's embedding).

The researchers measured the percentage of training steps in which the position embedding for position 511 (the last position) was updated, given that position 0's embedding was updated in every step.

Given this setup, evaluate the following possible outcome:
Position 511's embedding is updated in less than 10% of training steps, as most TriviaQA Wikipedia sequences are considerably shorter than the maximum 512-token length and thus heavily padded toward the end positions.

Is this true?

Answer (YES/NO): NO